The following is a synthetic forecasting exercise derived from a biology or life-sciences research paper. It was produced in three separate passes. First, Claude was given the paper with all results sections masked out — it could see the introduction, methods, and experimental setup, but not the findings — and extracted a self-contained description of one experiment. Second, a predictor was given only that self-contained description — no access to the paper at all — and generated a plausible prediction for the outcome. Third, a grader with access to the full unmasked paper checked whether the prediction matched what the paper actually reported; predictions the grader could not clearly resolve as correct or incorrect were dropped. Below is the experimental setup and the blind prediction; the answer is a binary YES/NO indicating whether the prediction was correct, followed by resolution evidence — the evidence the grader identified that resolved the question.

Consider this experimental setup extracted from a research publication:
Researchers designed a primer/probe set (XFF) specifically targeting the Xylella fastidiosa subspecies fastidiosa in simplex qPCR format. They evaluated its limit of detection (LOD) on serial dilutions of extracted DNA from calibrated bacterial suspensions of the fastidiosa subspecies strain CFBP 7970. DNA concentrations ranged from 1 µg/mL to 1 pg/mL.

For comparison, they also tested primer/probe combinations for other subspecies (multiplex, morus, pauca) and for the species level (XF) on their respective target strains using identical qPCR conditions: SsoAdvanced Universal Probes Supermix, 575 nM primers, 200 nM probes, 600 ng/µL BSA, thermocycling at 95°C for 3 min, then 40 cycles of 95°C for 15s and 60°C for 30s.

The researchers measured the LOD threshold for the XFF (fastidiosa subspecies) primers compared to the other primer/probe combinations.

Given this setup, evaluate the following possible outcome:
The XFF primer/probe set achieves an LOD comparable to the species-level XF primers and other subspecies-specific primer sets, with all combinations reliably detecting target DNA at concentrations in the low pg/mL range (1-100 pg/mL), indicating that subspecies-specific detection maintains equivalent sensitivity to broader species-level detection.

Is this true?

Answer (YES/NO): NO